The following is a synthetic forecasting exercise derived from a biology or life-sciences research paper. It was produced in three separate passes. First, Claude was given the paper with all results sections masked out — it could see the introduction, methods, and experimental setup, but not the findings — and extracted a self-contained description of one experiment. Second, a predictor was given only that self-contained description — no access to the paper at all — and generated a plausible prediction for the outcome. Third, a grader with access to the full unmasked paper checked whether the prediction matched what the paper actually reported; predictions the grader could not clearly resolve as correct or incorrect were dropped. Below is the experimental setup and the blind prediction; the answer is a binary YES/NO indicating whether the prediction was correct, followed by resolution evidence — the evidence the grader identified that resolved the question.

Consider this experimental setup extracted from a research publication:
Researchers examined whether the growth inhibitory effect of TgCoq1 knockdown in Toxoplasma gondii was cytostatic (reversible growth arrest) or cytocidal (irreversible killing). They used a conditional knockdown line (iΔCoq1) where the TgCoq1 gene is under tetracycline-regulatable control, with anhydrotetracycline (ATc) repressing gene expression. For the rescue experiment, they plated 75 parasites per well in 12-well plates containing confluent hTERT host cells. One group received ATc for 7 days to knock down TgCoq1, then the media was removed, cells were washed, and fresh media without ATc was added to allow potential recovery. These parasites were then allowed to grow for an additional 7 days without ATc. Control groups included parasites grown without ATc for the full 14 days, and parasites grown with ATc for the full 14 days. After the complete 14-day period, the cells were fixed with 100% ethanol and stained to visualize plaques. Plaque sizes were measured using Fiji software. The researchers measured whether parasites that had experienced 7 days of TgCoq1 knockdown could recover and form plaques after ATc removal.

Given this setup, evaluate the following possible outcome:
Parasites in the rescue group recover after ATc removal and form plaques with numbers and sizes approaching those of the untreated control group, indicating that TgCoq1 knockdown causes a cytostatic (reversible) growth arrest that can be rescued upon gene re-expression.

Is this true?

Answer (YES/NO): NO